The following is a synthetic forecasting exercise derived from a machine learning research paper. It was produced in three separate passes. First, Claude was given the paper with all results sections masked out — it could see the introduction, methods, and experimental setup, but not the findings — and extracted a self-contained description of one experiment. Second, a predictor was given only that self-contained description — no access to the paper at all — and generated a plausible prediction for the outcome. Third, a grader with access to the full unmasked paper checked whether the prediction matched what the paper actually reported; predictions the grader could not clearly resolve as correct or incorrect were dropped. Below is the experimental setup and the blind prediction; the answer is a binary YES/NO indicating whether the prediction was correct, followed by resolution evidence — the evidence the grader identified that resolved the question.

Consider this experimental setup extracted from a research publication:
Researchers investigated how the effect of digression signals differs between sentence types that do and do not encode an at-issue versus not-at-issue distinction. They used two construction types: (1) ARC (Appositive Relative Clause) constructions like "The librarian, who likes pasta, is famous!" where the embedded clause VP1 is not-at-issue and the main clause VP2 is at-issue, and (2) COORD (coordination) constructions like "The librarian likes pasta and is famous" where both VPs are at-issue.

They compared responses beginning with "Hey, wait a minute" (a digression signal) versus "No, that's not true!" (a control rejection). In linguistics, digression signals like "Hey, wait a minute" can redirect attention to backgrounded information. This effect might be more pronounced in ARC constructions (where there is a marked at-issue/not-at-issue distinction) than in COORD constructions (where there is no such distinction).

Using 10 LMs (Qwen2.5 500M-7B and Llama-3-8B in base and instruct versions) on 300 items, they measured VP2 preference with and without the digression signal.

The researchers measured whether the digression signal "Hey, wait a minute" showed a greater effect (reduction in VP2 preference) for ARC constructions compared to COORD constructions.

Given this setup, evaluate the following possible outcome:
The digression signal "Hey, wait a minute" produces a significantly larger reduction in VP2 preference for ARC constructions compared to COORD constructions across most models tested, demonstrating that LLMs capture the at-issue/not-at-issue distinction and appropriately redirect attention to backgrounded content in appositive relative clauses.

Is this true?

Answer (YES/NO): YES